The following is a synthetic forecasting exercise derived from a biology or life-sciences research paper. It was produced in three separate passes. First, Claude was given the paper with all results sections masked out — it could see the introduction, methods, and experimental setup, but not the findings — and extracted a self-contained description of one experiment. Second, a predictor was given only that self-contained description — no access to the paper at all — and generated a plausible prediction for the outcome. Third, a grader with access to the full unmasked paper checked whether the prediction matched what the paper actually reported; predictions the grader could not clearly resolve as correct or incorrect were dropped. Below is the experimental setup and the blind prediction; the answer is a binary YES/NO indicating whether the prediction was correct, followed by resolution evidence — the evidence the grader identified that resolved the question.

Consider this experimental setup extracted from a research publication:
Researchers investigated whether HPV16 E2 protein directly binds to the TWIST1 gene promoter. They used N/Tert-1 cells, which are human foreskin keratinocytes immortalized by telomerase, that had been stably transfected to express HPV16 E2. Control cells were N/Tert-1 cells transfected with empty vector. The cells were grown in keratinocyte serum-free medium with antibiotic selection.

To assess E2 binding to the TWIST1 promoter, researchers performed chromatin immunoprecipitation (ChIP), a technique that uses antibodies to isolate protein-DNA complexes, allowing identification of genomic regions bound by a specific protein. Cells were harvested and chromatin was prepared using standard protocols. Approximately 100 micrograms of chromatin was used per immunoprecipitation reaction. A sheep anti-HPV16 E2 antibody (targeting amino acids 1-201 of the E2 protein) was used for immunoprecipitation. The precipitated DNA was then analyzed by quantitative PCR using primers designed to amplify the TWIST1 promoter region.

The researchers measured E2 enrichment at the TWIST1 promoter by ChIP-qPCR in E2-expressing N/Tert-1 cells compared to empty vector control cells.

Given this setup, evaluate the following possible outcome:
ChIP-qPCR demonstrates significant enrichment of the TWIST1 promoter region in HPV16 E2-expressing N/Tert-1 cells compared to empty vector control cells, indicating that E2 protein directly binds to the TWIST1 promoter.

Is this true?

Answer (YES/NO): YES